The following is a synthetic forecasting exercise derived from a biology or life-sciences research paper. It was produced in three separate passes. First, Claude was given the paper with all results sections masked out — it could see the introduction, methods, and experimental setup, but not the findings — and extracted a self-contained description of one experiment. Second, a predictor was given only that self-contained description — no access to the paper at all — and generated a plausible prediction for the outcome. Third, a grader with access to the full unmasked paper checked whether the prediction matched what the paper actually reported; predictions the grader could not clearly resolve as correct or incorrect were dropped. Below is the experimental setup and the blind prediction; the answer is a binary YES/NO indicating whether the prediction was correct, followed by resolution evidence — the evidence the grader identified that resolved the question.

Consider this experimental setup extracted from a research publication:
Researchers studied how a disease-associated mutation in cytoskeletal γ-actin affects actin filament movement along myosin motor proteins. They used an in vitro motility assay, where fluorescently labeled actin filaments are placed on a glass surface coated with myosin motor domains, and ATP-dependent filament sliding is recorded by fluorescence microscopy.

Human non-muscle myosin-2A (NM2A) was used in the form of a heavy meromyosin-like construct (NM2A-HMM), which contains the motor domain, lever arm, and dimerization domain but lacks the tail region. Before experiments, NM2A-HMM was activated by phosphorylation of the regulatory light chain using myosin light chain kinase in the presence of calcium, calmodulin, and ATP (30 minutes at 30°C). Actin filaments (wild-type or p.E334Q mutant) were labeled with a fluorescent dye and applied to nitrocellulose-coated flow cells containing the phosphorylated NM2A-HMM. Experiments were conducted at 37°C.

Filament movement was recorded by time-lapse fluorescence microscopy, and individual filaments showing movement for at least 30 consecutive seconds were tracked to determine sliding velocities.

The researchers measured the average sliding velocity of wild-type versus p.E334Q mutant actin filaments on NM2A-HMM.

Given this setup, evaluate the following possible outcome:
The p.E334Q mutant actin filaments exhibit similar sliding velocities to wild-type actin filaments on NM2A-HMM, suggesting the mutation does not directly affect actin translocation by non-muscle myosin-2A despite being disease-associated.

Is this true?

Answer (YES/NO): NO